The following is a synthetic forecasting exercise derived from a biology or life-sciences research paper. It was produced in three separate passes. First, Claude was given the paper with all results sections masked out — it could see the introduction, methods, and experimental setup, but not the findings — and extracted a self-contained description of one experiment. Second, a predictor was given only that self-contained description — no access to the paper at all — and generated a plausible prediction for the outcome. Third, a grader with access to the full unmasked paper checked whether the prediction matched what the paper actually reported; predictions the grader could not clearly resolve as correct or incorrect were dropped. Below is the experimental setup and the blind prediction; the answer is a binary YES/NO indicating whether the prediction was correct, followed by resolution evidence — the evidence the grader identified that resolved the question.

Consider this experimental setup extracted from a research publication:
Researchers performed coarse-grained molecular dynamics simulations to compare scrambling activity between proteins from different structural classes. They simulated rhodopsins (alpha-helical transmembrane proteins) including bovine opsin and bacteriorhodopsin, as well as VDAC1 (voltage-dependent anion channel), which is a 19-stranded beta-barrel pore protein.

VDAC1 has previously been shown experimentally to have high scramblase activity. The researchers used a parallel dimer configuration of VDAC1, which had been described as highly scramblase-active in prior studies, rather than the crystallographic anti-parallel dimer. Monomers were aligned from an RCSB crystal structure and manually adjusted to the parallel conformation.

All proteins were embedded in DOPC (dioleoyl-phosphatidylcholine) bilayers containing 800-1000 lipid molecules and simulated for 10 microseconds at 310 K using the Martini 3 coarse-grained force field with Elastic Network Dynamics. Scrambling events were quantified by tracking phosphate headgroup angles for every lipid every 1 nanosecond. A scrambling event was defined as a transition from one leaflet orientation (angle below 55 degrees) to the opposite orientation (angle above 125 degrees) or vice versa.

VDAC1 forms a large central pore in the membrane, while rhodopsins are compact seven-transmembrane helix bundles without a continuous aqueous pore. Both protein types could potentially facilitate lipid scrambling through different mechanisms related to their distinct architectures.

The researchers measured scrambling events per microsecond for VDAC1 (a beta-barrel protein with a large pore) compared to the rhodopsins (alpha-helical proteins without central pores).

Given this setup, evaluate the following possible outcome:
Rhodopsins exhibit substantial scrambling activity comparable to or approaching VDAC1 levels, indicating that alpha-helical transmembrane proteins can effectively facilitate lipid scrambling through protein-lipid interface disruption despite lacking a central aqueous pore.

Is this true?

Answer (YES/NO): NO